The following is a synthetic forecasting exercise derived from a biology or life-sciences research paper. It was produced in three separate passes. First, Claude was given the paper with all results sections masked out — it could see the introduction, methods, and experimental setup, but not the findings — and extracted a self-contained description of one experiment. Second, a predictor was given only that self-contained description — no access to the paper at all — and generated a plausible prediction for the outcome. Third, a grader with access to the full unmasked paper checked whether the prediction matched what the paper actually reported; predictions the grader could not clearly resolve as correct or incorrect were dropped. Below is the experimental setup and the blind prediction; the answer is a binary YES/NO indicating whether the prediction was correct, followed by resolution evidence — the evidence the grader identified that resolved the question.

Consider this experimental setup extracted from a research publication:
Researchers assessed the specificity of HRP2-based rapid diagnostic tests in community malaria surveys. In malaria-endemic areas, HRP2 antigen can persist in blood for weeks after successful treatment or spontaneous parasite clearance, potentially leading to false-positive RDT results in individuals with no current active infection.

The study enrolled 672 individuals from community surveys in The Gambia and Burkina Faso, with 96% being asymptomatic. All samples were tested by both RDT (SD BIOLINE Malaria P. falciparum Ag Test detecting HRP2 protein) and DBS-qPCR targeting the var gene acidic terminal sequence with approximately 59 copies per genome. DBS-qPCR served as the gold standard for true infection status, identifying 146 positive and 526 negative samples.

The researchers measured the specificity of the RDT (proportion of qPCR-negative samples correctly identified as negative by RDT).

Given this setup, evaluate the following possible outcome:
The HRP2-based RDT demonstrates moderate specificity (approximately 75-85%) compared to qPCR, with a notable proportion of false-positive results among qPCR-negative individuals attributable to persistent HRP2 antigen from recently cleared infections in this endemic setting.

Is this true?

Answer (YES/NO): NO